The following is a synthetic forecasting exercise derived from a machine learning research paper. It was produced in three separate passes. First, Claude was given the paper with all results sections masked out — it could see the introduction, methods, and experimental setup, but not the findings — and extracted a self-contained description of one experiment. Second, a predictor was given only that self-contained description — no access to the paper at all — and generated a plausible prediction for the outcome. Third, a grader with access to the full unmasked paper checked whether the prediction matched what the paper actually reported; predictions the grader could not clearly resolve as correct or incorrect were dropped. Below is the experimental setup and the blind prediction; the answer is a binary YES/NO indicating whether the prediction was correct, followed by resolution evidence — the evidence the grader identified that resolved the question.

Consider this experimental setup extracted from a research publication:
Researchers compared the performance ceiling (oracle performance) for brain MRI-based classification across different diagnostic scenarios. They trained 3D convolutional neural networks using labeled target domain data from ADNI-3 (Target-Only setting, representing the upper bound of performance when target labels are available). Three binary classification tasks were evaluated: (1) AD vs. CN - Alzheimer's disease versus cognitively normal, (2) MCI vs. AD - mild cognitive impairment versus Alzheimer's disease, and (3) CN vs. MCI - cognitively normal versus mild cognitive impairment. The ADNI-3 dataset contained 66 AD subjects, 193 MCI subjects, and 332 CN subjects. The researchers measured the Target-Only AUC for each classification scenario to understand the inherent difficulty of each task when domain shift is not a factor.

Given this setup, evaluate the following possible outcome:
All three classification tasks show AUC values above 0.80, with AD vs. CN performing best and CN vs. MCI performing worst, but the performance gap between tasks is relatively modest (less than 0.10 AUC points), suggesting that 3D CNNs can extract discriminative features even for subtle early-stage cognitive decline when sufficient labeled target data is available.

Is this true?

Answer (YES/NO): NO